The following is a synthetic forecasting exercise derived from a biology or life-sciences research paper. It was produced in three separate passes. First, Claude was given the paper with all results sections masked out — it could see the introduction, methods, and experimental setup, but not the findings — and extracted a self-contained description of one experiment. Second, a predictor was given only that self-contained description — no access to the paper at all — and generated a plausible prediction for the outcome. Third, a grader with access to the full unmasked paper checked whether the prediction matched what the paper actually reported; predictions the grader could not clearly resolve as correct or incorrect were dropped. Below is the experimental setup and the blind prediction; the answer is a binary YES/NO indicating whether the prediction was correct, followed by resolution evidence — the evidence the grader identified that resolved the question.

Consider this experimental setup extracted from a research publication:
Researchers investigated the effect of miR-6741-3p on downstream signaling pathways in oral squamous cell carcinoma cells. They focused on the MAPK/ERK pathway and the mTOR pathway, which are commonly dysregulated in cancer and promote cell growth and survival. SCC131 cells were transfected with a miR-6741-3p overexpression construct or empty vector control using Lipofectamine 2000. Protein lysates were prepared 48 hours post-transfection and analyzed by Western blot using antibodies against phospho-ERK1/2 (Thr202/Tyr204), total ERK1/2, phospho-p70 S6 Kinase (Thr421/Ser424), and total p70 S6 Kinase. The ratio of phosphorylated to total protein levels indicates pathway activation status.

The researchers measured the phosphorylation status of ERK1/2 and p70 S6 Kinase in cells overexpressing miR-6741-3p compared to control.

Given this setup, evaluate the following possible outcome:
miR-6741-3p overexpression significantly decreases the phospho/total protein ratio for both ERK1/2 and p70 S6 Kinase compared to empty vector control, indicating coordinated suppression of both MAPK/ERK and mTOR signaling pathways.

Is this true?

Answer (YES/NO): NO